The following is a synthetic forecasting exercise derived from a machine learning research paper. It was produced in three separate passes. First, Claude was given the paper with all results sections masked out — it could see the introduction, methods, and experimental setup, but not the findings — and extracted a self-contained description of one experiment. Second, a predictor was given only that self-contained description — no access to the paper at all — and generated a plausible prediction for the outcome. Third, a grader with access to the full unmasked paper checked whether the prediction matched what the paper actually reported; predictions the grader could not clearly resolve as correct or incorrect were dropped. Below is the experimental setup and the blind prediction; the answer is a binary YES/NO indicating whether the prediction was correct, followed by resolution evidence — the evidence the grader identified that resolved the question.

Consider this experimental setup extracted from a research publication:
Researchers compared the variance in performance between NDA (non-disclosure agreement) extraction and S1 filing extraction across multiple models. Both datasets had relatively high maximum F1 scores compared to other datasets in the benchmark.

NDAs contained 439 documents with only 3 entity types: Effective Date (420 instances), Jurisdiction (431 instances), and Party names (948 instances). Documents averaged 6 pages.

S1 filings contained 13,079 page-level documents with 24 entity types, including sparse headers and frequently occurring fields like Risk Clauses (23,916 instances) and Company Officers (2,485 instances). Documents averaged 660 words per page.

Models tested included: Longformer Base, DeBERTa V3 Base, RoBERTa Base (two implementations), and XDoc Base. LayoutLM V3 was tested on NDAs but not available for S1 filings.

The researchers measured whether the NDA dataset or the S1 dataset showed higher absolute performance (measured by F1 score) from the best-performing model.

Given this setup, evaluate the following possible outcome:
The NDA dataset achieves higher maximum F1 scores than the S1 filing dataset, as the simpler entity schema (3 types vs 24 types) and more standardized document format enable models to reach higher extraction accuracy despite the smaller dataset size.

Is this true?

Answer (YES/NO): YES